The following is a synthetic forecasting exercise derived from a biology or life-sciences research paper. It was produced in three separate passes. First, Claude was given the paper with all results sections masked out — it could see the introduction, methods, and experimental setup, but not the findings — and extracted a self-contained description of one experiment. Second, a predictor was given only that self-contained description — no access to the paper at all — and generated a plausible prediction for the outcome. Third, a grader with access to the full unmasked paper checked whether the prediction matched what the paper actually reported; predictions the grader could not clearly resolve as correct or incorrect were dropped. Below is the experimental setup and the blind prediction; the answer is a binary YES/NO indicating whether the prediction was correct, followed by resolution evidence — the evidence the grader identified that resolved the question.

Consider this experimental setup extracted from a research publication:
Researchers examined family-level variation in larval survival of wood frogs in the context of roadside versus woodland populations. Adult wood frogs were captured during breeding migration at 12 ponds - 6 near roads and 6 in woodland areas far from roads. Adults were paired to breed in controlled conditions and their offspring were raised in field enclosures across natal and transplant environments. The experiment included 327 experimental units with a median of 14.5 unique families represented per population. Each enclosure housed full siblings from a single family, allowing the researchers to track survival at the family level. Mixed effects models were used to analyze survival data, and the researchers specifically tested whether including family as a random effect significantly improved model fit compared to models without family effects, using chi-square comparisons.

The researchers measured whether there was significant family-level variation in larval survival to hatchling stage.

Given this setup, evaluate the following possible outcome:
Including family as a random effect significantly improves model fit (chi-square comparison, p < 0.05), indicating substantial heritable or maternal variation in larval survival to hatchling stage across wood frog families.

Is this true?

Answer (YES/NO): YES